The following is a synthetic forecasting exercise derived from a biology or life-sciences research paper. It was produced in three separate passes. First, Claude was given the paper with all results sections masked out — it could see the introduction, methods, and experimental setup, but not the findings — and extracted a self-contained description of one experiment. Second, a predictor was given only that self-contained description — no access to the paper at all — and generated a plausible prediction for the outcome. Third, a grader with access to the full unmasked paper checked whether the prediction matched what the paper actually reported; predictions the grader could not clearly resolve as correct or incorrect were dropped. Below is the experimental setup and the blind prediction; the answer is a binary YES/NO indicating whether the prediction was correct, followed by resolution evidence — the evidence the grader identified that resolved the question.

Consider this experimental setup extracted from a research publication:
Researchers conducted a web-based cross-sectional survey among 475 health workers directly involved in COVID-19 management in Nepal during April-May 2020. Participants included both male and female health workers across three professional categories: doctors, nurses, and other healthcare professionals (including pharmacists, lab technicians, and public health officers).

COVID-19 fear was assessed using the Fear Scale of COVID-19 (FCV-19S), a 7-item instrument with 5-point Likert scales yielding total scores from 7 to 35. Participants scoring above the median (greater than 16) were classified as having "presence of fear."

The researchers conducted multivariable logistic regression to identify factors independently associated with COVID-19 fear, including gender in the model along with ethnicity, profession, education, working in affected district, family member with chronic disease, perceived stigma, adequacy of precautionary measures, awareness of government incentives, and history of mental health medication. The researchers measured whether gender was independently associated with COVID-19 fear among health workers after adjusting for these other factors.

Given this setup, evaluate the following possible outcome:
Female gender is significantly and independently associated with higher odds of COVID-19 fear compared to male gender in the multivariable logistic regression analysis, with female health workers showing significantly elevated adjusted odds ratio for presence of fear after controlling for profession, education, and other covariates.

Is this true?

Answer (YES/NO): NO